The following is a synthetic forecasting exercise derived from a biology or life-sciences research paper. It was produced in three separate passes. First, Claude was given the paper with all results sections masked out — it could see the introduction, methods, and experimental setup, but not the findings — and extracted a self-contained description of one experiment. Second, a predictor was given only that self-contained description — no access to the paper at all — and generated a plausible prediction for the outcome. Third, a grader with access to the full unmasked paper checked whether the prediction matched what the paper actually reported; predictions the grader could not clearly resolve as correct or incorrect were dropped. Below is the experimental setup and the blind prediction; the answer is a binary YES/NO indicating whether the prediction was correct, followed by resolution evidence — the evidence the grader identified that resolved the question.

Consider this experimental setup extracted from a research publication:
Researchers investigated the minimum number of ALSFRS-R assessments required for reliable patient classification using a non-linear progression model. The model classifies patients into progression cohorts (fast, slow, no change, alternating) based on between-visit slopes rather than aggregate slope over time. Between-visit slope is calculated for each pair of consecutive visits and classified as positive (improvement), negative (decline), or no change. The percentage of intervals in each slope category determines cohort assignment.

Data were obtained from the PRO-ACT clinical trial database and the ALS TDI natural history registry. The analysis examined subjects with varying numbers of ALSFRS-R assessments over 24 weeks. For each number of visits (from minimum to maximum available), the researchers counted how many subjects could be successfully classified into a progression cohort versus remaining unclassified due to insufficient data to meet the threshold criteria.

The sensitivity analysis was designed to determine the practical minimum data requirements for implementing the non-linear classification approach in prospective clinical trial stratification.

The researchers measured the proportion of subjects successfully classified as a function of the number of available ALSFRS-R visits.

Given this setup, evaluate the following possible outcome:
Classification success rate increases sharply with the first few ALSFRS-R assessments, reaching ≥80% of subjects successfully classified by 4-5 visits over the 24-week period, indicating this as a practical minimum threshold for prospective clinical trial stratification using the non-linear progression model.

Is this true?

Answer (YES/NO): NO